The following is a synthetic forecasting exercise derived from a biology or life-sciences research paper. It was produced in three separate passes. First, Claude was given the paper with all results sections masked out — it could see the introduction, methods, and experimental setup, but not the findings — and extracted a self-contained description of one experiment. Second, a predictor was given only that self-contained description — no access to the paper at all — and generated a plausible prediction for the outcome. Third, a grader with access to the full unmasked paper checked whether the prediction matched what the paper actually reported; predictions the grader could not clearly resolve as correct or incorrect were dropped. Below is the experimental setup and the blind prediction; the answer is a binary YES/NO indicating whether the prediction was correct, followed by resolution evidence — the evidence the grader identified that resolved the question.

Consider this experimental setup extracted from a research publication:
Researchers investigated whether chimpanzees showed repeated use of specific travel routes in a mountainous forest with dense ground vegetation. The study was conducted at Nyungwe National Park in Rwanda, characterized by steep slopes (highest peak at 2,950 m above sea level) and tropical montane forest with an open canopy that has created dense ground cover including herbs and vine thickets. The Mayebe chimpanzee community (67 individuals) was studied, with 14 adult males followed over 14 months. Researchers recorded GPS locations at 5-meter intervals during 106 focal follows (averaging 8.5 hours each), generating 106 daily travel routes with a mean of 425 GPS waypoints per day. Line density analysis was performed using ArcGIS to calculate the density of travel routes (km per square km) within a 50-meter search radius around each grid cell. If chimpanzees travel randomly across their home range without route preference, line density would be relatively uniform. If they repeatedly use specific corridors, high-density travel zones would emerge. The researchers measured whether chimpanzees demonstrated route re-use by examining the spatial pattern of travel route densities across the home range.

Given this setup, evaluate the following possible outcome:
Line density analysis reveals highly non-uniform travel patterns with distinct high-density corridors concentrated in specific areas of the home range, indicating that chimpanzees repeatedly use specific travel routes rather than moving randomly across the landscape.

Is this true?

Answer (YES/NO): YES